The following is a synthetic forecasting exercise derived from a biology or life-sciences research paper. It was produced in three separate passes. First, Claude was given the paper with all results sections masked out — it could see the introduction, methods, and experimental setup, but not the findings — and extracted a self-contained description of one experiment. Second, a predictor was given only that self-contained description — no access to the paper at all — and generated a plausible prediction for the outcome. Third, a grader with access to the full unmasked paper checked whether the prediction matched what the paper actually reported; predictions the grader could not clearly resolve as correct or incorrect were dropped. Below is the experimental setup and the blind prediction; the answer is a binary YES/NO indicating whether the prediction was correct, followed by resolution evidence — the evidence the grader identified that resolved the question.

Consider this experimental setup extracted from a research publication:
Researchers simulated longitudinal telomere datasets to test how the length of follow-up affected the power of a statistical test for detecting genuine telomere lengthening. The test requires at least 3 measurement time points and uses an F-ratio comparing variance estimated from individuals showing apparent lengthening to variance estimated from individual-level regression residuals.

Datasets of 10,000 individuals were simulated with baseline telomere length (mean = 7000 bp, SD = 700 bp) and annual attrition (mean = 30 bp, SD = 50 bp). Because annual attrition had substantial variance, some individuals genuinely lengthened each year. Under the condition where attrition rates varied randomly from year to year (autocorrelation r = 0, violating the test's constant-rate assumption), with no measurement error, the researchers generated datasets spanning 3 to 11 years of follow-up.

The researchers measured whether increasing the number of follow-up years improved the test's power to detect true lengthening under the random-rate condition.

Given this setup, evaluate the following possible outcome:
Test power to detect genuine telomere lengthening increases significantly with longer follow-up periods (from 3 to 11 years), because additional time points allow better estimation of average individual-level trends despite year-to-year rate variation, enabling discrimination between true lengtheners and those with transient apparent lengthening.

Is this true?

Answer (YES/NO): NO